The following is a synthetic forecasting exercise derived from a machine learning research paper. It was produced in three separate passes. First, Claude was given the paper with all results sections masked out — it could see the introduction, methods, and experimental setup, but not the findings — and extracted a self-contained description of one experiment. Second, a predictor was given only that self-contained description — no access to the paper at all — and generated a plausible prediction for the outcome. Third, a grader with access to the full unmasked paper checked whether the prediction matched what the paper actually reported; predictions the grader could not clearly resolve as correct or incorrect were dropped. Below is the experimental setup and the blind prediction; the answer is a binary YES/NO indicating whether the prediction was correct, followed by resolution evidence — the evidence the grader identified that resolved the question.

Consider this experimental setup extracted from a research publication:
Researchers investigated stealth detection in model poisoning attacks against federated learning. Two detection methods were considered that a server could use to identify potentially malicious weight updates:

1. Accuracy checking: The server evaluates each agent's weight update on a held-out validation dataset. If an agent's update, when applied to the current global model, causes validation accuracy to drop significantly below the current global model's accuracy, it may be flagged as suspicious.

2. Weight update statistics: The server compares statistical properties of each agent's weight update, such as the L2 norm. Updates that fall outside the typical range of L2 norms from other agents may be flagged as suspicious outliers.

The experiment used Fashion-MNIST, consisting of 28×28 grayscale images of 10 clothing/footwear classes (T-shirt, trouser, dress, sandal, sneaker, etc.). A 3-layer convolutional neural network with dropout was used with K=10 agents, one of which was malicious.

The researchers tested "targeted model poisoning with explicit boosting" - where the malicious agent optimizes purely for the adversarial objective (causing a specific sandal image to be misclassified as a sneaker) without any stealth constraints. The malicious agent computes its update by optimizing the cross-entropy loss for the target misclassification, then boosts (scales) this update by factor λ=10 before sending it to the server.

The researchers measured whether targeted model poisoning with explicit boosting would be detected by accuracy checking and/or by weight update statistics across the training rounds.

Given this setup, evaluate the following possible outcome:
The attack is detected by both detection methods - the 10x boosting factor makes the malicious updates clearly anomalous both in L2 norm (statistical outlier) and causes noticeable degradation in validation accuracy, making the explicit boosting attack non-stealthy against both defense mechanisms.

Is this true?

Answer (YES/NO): YES